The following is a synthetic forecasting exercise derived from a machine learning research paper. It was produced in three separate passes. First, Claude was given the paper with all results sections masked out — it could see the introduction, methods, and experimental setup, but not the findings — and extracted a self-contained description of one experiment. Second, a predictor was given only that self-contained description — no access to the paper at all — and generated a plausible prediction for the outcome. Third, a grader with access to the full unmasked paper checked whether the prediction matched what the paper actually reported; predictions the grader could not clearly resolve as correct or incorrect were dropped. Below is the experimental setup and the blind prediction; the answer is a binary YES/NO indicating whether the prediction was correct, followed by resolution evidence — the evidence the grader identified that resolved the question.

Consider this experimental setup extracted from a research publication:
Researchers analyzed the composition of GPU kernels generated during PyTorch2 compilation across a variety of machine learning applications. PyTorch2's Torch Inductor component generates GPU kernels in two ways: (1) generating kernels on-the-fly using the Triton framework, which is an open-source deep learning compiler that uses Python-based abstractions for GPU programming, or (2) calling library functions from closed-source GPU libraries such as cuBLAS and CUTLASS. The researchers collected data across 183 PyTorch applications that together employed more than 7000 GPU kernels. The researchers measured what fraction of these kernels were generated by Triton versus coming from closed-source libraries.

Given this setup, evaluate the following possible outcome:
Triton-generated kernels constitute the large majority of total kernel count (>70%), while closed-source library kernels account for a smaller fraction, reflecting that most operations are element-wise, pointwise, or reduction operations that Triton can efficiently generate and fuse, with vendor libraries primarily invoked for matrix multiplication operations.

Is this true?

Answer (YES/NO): NO